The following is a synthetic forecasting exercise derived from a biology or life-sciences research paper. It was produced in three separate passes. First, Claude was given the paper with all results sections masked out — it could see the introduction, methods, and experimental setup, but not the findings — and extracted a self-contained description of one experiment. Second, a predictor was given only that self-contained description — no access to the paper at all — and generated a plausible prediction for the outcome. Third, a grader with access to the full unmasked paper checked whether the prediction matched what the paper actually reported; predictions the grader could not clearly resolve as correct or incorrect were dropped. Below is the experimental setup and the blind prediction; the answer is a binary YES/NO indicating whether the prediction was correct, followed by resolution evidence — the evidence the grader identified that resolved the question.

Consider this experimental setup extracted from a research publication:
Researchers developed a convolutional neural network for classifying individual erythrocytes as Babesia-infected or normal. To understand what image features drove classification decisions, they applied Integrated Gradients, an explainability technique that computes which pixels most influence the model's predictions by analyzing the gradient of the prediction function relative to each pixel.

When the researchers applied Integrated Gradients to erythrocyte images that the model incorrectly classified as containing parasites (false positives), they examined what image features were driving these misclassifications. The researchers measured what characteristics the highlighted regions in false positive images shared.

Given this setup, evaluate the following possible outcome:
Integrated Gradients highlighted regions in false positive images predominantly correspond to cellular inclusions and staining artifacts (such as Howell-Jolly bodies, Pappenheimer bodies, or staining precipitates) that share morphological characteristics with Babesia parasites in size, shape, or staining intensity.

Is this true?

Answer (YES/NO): NO